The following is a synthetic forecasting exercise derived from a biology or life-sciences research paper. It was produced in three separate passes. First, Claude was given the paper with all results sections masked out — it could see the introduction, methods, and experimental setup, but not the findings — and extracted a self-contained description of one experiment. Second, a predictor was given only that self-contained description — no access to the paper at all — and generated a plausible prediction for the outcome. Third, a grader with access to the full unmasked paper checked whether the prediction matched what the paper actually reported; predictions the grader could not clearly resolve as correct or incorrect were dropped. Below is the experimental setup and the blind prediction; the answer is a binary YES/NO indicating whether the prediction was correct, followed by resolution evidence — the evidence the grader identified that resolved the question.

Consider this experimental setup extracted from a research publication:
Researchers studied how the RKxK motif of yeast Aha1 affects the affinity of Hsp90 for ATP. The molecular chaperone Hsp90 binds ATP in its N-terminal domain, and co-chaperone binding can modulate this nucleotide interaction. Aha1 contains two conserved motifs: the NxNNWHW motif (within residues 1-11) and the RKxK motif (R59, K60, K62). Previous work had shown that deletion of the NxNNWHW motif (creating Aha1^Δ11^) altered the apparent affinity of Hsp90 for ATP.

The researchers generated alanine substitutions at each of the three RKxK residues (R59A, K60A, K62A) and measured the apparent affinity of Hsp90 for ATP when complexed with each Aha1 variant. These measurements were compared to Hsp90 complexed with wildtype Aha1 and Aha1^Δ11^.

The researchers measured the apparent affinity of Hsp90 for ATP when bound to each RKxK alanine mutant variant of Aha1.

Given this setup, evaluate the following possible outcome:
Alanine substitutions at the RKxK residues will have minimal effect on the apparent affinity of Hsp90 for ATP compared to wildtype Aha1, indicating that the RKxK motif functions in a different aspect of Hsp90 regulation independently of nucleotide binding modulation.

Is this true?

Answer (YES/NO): NO